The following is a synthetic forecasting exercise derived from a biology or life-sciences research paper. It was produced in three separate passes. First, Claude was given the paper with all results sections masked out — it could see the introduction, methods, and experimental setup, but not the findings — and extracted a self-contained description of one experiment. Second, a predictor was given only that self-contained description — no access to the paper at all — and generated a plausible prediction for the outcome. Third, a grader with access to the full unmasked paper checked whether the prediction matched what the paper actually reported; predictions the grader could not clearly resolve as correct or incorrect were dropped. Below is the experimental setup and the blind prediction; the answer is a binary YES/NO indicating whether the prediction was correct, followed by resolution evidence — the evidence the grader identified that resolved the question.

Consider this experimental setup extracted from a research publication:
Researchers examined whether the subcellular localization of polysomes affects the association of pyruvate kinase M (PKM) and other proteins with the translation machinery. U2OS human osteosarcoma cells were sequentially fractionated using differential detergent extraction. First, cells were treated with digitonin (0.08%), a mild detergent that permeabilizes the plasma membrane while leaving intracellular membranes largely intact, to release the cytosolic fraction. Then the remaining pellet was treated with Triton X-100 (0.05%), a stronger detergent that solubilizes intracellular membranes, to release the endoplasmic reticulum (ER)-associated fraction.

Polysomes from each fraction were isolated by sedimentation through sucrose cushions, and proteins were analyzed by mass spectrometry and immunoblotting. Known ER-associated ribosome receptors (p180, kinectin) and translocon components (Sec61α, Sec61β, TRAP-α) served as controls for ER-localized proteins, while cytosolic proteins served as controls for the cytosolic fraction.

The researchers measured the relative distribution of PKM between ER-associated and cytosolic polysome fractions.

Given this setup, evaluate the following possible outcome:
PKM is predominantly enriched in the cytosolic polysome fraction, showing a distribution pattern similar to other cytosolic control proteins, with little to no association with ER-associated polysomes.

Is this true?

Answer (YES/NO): YES